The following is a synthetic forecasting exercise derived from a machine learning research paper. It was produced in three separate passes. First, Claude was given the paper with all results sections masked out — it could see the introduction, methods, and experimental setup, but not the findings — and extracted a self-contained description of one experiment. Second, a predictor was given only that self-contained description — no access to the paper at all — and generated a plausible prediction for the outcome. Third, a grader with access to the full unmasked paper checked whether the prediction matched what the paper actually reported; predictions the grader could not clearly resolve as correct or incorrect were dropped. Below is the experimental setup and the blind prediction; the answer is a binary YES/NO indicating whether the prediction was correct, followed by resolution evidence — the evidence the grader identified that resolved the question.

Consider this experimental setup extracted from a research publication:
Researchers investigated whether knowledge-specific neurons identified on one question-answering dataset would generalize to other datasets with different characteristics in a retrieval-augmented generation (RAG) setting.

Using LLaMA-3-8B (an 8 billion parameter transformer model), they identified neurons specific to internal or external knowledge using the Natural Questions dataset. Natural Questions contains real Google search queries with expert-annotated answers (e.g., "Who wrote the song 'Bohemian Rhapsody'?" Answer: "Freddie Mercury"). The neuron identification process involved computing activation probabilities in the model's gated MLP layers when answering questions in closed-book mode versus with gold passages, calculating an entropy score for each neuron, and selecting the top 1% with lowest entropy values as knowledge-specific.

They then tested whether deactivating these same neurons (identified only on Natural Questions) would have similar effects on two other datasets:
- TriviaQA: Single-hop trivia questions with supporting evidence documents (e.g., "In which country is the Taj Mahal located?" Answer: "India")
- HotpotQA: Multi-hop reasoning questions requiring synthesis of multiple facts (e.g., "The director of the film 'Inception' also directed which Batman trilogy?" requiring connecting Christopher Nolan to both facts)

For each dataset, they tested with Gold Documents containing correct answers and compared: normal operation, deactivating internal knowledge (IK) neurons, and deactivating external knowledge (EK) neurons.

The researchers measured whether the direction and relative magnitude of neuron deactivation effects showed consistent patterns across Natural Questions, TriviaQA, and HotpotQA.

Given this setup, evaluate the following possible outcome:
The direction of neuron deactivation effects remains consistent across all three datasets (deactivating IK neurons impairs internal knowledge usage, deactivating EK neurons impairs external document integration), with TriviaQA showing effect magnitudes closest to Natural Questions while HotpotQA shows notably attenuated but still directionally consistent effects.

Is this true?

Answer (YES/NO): NO